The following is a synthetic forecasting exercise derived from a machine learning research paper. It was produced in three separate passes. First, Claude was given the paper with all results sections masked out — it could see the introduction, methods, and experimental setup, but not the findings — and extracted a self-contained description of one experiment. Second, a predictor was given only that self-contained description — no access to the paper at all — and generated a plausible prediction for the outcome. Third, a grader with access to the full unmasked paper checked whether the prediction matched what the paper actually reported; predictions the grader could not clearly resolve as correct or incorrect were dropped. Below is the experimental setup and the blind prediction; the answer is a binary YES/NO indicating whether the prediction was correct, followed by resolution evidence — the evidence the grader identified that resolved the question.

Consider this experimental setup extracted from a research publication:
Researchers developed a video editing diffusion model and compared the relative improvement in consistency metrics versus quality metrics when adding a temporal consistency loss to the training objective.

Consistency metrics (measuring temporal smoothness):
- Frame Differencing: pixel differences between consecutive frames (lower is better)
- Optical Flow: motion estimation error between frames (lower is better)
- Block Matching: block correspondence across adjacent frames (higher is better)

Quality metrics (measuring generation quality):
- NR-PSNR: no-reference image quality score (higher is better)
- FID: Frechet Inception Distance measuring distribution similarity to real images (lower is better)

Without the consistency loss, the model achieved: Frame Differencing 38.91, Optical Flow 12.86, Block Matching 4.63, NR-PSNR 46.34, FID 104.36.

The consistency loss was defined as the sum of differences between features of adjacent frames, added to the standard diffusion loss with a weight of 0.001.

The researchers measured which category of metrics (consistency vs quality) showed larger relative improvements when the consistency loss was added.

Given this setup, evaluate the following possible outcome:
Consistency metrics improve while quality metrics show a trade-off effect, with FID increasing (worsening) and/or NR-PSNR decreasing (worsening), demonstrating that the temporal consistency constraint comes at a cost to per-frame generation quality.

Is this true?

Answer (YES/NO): NO